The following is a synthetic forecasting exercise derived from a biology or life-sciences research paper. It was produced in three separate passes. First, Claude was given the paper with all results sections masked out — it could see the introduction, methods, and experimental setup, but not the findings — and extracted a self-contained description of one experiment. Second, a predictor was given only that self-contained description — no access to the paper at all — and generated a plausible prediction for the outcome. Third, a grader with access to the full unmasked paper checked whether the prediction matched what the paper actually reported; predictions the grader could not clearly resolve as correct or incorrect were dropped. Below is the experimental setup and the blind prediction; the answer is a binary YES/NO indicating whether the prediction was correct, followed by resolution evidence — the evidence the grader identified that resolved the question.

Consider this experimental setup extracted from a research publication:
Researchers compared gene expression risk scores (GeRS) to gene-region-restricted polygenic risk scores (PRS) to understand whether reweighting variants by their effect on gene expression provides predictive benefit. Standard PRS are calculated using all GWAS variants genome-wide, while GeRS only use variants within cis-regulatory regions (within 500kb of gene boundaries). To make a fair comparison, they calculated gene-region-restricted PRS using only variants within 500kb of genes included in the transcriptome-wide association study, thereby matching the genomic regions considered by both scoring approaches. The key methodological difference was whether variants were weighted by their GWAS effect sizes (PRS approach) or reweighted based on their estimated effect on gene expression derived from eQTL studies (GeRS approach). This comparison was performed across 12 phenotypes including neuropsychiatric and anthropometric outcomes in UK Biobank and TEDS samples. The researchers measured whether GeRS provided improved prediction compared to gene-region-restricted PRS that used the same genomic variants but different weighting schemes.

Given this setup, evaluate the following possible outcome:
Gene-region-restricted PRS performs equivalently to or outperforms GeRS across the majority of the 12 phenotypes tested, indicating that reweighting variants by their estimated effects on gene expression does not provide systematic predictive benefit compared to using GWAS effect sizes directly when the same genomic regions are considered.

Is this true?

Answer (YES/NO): YES